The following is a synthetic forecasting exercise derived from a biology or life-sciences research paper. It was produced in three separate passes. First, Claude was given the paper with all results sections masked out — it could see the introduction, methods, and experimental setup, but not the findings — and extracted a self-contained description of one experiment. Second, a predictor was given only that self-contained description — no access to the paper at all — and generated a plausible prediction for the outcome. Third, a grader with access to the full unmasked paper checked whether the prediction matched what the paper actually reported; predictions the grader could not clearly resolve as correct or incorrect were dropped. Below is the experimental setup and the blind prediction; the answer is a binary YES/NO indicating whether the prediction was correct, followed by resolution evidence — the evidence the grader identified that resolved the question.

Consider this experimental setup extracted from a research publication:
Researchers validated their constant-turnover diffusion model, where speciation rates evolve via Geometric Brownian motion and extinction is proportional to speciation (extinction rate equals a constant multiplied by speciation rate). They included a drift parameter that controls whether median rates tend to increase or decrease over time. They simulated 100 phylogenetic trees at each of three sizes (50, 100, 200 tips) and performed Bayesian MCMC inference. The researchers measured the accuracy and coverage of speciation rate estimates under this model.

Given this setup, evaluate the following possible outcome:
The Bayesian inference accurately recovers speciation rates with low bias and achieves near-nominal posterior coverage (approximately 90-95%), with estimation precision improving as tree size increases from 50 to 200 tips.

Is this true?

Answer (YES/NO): YES